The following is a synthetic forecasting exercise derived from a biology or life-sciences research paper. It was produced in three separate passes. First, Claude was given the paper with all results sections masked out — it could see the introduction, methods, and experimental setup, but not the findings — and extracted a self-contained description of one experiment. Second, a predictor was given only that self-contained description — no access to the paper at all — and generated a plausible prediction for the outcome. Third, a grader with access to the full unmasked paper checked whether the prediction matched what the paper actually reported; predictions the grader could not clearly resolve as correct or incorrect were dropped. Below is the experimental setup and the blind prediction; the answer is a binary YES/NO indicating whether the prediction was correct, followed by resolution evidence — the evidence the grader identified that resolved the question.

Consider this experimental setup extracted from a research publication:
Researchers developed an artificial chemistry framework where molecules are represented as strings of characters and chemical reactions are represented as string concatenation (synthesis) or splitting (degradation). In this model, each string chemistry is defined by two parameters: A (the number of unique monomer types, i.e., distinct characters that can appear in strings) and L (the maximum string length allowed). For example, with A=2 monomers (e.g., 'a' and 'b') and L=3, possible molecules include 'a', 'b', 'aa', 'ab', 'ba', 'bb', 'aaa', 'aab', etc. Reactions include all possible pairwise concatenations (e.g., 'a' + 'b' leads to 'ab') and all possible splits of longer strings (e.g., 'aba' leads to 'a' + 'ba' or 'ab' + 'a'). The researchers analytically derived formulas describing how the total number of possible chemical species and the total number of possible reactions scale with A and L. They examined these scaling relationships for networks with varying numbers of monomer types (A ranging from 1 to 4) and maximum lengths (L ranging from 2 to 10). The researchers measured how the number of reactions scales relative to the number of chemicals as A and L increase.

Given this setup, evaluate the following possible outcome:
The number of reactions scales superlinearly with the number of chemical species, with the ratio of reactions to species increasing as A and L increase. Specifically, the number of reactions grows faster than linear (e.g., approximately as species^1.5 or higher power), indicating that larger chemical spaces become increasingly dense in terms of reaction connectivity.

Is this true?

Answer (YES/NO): YES